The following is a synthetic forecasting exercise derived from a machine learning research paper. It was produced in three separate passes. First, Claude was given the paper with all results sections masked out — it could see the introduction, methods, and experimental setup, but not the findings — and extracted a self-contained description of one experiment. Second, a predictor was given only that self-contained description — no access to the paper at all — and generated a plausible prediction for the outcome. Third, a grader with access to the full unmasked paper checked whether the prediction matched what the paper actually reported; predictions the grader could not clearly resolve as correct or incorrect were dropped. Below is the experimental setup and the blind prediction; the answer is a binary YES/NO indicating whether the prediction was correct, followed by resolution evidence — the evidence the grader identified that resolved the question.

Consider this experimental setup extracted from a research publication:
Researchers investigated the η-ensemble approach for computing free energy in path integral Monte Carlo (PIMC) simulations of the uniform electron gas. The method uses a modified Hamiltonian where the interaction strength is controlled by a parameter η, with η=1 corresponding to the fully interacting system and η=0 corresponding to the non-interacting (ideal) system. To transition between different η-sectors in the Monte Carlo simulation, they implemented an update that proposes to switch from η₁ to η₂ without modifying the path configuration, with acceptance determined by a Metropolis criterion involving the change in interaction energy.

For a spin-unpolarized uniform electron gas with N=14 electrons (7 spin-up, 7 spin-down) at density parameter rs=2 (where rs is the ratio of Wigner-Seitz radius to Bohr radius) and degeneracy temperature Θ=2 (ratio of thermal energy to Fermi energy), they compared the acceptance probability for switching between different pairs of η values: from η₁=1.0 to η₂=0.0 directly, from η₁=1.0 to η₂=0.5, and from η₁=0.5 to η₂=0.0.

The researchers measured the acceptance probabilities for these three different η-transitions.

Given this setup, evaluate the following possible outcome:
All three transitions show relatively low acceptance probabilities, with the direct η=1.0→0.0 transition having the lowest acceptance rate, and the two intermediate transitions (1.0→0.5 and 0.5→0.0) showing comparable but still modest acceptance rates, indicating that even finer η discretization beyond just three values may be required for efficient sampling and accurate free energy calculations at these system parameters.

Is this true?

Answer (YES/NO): NO